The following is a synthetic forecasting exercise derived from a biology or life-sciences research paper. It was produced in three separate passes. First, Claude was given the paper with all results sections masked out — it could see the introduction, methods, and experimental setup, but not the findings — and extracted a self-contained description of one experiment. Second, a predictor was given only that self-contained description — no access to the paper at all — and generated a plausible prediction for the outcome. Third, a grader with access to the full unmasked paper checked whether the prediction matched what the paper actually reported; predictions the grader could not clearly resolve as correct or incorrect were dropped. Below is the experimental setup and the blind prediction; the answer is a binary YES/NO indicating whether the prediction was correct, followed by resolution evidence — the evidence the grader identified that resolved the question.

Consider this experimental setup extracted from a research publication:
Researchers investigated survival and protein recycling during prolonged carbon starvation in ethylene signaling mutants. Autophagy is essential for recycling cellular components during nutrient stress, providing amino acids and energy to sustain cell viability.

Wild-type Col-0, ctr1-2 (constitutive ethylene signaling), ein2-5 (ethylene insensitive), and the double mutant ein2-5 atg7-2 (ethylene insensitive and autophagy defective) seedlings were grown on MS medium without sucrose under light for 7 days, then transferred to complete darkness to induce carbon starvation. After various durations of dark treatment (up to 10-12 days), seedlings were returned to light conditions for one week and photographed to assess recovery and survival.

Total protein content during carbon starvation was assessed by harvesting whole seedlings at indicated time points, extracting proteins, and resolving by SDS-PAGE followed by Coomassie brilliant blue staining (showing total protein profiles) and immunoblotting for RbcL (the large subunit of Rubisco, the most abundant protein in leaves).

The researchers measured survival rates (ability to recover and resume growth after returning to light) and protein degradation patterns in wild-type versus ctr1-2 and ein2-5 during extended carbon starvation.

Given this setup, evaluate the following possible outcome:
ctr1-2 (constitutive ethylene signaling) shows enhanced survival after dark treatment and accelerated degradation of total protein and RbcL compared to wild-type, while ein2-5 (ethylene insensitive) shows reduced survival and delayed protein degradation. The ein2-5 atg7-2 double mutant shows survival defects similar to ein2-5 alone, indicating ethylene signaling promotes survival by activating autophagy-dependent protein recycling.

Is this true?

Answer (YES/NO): NO